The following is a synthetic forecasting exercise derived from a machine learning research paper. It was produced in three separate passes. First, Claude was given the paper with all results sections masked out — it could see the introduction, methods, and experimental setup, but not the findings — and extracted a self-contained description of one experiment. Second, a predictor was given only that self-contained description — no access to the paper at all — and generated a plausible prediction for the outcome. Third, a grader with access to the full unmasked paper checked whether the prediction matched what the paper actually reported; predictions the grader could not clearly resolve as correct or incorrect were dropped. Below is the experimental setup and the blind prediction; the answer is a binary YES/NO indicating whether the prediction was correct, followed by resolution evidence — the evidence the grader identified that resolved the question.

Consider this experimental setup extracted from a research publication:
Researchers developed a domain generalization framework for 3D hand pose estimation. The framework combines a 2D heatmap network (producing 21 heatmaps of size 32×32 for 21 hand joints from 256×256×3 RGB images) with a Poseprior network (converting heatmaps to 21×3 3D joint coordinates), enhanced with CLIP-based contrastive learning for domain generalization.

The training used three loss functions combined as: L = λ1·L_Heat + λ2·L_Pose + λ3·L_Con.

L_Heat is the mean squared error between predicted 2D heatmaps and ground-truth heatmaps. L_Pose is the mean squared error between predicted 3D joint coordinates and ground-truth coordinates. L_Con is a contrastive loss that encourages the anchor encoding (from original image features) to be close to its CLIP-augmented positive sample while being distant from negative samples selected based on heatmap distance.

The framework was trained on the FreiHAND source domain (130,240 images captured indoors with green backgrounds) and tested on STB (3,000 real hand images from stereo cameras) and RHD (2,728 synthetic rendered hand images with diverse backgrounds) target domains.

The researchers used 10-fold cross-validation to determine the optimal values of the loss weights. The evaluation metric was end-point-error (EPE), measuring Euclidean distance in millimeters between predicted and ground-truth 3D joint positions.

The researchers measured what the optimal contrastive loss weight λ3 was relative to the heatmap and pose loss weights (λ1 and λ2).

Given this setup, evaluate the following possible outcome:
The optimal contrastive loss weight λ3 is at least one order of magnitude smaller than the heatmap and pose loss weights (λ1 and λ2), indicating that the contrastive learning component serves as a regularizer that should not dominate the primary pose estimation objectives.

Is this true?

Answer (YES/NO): YES